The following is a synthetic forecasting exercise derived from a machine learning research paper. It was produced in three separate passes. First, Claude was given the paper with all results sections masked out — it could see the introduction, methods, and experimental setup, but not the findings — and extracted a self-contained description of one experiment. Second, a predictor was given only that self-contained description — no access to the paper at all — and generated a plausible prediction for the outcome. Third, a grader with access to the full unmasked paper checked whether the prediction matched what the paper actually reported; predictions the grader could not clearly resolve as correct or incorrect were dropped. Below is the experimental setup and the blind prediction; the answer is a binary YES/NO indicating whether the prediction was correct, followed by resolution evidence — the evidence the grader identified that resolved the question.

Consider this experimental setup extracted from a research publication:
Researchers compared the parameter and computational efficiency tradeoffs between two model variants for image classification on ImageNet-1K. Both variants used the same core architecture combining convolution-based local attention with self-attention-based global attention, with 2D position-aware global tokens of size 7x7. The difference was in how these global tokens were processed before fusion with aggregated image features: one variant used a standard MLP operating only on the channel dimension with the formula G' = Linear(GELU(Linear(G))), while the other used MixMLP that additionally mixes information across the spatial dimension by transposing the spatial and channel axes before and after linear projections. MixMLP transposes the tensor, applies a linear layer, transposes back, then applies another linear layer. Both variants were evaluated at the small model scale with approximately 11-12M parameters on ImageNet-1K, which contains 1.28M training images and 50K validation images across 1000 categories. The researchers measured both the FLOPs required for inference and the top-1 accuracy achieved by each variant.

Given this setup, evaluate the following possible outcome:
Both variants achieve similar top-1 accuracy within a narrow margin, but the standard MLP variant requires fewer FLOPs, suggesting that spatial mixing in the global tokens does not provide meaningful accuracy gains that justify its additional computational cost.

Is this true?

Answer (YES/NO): NO